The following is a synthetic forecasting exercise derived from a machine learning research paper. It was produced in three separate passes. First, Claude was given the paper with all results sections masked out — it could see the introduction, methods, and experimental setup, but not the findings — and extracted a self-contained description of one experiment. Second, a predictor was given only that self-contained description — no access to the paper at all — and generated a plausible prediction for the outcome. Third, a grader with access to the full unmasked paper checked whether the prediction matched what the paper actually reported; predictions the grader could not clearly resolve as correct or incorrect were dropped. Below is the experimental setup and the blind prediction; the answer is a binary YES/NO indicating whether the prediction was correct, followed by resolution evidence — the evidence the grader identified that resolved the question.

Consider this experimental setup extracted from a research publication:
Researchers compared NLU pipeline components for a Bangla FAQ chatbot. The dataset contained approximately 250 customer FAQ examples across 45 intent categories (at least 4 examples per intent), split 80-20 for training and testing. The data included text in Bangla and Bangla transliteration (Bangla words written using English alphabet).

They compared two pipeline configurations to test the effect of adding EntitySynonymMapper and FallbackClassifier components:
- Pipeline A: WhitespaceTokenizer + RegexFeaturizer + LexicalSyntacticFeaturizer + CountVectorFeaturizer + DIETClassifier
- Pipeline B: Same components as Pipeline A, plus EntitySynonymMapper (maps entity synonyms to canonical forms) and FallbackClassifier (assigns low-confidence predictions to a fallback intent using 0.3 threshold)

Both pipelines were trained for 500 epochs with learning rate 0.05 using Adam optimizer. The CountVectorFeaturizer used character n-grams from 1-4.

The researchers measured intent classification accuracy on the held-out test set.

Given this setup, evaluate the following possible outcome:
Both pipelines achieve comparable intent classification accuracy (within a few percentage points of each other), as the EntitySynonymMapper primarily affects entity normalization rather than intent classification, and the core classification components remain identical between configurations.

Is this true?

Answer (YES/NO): YES